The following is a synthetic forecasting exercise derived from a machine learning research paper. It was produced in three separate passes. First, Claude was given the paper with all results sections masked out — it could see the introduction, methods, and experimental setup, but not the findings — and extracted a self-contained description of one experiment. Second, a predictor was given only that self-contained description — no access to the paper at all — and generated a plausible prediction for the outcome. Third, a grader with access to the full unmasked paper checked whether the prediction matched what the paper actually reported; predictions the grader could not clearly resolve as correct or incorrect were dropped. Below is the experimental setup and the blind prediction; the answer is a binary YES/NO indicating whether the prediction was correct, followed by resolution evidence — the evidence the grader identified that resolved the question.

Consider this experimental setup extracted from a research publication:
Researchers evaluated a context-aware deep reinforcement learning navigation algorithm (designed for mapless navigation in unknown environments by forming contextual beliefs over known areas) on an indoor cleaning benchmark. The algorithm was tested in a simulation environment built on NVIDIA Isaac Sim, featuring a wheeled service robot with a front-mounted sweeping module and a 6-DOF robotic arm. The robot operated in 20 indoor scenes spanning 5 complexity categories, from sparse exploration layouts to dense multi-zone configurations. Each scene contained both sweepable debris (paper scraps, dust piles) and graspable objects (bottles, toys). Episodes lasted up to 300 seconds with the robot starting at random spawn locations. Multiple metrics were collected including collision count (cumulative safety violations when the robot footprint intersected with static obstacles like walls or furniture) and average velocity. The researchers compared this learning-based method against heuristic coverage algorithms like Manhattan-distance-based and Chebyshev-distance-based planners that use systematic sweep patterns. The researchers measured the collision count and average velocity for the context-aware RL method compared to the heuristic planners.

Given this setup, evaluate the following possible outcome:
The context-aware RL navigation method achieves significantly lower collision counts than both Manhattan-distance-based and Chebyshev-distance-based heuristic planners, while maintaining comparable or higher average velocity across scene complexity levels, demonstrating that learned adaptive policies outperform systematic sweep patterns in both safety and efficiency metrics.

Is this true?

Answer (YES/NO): NO